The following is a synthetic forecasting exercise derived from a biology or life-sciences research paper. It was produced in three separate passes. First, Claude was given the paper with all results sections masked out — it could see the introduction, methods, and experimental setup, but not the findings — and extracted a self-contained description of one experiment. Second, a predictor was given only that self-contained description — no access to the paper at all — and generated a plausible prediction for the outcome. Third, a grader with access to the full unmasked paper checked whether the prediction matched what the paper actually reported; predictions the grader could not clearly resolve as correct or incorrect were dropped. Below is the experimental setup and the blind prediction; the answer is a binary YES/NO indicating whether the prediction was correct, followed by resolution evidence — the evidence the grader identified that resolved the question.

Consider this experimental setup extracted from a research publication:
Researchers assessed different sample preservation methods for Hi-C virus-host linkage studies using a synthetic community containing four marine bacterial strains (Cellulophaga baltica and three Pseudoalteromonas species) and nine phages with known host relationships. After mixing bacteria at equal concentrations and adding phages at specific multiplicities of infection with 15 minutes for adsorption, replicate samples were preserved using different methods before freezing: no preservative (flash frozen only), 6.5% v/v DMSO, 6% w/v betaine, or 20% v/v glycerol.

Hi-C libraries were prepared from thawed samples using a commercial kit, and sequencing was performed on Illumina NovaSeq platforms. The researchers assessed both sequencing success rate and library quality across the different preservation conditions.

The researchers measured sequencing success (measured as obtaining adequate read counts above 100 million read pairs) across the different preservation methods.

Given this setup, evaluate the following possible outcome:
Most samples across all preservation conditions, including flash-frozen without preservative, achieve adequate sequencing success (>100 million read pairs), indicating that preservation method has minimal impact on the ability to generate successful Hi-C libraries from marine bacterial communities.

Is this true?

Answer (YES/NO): NO